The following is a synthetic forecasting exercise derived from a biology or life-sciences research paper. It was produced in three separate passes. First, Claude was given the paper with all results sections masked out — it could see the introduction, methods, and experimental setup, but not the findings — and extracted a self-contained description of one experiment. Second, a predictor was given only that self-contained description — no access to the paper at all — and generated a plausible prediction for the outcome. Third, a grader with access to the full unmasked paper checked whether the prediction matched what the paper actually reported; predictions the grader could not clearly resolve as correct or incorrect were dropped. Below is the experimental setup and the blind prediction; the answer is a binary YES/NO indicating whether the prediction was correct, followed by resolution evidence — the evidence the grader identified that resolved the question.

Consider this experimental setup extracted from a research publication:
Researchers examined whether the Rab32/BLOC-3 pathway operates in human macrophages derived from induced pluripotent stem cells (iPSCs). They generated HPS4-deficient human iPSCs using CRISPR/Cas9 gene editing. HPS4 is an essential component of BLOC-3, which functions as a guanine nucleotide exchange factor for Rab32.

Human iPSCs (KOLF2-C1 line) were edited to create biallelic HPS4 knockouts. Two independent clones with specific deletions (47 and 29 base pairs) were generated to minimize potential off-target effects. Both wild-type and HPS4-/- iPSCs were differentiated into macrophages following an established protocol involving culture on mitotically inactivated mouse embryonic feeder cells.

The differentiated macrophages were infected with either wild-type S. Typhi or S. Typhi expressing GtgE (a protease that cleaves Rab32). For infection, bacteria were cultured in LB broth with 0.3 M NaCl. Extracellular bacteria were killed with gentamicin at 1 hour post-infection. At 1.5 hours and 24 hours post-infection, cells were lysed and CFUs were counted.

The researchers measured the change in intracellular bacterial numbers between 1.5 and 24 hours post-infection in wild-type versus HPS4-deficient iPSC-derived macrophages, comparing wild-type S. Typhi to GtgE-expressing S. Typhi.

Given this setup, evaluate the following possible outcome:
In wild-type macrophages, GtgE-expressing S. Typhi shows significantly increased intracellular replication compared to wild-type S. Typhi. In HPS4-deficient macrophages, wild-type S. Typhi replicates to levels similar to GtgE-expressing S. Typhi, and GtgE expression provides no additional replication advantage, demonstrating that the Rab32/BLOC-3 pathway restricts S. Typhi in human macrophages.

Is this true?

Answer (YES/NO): YES